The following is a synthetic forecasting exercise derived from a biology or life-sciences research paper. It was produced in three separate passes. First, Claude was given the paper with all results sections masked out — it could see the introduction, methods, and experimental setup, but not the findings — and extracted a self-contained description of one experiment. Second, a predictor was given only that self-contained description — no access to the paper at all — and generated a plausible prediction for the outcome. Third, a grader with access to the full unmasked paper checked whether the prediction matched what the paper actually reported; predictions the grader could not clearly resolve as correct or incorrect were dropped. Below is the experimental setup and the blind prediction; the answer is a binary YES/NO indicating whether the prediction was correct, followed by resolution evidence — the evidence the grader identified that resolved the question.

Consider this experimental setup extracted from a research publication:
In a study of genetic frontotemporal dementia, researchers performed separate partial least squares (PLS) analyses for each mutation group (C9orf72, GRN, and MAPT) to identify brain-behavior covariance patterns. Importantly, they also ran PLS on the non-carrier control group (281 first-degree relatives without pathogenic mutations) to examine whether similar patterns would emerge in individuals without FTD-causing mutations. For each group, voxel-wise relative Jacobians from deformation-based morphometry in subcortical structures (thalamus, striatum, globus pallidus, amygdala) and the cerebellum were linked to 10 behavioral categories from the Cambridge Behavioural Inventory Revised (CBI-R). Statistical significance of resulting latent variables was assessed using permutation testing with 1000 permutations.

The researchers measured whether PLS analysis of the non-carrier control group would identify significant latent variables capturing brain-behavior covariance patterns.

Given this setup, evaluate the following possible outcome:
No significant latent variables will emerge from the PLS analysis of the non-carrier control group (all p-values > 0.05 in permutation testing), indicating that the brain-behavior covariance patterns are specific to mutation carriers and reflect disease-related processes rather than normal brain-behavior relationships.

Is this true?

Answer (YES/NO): YES